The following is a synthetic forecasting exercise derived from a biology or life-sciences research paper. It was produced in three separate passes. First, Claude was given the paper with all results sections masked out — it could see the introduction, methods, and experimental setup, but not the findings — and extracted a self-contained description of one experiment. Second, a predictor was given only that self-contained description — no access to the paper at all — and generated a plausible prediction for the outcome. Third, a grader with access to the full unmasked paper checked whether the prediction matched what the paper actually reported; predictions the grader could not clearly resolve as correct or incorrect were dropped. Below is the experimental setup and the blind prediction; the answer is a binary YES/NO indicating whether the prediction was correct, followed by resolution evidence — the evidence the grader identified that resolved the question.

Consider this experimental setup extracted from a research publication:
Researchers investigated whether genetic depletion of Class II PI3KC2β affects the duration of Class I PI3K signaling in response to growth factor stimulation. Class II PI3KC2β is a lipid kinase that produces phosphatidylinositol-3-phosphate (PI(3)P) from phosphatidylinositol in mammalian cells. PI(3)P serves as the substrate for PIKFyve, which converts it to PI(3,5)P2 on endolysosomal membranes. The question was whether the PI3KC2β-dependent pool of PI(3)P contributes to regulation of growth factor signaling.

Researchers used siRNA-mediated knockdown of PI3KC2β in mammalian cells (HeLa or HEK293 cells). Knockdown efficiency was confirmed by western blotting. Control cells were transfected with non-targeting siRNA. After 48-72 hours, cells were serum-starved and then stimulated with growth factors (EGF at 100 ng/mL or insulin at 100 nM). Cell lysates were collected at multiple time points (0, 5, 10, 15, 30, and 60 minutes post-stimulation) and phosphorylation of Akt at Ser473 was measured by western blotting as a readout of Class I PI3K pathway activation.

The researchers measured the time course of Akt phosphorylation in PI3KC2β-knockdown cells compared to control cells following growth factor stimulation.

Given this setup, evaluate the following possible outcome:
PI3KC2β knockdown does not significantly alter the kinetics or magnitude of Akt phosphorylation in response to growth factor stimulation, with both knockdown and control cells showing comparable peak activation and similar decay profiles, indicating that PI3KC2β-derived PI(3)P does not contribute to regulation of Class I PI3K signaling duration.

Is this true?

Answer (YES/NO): NO